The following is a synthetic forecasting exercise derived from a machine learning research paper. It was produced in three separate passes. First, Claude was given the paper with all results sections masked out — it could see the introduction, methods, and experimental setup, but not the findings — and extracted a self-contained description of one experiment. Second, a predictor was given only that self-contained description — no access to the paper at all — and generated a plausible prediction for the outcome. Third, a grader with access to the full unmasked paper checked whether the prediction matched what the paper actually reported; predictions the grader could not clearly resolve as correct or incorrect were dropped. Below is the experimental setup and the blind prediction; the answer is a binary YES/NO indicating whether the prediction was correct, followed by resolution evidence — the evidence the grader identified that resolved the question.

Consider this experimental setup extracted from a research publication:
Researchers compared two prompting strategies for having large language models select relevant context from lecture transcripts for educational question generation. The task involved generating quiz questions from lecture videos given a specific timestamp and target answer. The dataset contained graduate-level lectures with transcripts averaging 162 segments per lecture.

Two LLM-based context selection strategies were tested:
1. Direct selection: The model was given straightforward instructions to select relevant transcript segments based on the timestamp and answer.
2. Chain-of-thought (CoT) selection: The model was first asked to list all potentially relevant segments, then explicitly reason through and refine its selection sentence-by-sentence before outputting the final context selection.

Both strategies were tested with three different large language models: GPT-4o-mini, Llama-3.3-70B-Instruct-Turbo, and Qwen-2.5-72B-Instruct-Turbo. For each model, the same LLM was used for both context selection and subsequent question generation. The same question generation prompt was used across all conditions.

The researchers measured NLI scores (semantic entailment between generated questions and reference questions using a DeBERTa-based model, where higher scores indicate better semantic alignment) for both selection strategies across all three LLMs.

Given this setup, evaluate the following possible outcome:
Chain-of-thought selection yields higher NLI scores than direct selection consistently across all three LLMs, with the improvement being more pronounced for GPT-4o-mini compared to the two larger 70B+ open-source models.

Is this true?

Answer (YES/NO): NO